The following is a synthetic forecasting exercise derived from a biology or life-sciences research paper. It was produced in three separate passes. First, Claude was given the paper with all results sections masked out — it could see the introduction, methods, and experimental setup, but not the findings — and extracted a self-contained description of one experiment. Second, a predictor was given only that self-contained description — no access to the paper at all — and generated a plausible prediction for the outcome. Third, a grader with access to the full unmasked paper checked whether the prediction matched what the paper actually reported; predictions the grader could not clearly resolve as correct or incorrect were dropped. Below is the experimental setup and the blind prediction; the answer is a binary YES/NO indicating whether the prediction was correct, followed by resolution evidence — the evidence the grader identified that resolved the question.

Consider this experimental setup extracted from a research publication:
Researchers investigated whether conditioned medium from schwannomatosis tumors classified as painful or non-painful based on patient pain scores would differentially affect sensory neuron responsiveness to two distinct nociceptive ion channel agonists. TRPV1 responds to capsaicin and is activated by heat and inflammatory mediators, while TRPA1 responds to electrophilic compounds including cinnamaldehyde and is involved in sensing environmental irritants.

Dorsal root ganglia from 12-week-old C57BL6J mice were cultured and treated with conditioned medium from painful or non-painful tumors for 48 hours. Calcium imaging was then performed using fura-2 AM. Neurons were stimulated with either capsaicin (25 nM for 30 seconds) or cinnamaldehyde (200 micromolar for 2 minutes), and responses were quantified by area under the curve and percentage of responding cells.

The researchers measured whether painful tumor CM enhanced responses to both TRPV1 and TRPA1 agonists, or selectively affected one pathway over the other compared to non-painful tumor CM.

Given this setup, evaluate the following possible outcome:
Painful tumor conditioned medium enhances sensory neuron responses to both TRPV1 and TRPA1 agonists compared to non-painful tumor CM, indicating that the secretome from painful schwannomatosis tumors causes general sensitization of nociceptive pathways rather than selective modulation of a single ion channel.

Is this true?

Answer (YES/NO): NO